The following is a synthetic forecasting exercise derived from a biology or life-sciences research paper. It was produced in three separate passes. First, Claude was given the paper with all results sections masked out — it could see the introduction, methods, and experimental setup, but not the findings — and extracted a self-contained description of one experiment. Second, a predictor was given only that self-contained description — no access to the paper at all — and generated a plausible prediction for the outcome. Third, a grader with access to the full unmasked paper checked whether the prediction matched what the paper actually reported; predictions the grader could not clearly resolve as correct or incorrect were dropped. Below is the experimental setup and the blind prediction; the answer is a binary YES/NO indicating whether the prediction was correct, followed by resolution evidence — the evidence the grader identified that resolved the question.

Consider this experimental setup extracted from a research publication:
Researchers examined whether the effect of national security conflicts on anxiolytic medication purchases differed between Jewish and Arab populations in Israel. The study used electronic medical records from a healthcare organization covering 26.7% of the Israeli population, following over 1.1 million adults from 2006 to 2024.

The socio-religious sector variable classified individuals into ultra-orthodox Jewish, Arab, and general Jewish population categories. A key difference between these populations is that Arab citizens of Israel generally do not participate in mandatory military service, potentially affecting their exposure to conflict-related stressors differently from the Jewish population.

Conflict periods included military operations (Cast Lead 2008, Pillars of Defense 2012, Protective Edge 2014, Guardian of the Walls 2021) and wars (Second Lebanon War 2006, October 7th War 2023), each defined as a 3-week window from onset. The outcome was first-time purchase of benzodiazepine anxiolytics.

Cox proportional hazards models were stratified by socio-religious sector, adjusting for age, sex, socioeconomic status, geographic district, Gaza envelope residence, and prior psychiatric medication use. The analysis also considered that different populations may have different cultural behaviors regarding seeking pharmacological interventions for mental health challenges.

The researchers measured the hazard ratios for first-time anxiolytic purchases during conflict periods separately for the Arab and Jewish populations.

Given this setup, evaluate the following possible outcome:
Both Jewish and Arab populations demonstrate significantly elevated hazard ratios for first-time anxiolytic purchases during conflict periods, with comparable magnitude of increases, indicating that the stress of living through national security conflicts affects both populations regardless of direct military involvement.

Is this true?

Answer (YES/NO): NO